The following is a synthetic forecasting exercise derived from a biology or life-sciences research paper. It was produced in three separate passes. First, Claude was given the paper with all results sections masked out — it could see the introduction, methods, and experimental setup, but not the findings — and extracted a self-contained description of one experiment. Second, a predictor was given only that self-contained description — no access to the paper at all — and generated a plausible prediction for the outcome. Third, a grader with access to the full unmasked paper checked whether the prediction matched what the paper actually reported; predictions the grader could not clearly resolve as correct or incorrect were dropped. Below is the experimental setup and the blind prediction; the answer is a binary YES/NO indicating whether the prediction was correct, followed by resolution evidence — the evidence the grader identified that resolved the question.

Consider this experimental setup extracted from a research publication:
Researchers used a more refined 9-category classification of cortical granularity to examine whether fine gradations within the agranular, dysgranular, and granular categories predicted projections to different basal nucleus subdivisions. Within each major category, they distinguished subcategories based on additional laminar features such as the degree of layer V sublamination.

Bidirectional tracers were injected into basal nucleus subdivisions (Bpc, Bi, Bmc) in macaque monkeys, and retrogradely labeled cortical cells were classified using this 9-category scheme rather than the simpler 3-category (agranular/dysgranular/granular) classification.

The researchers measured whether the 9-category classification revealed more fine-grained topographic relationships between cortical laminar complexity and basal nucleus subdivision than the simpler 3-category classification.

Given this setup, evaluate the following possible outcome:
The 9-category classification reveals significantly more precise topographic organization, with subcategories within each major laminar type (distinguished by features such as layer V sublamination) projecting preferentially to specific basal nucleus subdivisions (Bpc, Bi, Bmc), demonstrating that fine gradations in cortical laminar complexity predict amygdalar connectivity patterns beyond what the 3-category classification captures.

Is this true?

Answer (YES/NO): NO